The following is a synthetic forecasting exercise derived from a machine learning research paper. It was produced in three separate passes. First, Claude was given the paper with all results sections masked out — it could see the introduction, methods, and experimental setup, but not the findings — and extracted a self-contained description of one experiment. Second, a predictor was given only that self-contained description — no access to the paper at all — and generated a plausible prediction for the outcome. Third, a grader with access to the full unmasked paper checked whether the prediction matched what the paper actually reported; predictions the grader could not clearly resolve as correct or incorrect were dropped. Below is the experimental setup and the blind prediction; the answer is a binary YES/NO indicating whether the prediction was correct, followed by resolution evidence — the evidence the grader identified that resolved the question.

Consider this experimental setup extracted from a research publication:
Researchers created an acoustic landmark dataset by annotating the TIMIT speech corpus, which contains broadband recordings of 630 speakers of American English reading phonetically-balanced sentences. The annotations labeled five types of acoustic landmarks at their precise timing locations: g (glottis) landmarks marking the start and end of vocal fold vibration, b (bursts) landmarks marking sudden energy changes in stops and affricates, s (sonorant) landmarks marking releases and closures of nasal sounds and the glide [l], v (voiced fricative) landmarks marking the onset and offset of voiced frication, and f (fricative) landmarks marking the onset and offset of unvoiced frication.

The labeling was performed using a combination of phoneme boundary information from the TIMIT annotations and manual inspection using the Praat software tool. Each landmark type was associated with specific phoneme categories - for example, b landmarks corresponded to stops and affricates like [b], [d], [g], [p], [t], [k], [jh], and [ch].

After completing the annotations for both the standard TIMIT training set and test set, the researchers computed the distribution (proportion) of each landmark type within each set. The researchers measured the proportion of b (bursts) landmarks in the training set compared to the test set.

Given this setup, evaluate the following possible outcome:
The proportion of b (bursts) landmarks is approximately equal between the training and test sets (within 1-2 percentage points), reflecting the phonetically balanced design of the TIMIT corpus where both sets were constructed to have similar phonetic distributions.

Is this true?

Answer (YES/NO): NO